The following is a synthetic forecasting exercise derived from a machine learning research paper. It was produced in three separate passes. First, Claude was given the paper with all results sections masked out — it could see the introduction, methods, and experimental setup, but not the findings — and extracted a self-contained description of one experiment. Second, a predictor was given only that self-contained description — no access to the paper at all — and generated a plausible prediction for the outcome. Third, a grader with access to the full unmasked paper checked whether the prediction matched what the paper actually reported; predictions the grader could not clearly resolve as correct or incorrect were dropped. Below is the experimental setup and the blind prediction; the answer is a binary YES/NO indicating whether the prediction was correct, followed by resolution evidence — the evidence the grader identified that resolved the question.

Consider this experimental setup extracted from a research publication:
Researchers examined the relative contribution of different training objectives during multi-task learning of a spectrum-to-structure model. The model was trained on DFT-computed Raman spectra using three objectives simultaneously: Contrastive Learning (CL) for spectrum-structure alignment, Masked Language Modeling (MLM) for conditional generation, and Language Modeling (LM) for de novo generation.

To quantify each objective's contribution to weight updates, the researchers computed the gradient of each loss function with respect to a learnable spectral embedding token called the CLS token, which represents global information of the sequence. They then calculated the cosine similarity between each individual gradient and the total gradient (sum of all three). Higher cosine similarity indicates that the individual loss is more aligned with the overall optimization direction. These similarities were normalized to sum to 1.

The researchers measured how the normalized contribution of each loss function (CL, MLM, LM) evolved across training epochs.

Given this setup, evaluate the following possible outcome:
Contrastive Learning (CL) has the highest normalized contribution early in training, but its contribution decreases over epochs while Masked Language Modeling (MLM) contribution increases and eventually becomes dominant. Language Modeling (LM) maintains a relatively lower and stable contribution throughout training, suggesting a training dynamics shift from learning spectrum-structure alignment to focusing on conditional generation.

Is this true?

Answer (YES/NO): NO